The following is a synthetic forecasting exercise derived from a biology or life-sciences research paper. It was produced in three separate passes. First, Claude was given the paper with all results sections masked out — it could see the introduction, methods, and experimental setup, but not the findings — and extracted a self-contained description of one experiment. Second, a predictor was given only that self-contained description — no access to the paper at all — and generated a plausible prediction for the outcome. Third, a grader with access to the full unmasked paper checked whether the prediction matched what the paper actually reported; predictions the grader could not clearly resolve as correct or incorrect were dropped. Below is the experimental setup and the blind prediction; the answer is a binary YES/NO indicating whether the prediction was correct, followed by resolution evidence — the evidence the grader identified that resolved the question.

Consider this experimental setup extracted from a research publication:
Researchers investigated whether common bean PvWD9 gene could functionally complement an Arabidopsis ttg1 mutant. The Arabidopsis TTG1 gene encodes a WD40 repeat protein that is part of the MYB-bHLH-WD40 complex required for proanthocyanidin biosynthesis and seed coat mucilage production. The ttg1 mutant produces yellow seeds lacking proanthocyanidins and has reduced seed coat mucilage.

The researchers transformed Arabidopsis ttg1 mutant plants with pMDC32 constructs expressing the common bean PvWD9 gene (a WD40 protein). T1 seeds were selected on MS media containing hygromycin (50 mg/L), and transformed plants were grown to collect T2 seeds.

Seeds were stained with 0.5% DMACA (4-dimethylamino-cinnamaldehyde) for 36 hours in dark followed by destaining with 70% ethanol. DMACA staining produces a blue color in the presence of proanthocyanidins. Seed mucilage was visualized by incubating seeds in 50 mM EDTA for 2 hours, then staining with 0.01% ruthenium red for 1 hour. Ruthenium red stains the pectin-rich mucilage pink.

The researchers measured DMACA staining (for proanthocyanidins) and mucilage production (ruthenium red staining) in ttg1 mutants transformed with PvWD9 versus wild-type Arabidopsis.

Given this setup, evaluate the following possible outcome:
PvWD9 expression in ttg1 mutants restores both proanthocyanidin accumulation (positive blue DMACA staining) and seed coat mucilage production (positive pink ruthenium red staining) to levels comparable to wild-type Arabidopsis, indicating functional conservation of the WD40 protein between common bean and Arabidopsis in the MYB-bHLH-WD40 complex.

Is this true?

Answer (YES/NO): YES